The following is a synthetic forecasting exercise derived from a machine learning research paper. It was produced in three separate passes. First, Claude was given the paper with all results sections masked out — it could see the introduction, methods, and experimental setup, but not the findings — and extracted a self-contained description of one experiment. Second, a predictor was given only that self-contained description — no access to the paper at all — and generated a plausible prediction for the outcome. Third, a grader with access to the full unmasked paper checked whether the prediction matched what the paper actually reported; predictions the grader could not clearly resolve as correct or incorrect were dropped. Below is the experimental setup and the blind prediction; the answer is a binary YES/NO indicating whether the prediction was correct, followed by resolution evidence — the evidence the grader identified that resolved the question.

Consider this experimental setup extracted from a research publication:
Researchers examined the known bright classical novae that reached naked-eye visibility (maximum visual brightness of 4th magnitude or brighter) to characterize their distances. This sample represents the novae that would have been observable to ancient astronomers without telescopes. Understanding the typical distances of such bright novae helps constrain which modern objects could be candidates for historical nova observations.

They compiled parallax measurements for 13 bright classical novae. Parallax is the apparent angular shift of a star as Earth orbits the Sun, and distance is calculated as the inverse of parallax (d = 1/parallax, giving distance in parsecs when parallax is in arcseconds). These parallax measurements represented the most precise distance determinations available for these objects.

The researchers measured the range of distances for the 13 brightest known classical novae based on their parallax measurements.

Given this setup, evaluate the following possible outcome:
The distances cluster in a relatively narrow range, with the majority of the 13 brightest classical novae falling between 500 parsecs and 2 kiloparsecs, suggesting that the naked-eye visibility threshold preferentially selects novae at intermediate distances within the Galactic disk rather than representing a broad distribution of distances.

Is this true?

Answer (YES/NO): NO